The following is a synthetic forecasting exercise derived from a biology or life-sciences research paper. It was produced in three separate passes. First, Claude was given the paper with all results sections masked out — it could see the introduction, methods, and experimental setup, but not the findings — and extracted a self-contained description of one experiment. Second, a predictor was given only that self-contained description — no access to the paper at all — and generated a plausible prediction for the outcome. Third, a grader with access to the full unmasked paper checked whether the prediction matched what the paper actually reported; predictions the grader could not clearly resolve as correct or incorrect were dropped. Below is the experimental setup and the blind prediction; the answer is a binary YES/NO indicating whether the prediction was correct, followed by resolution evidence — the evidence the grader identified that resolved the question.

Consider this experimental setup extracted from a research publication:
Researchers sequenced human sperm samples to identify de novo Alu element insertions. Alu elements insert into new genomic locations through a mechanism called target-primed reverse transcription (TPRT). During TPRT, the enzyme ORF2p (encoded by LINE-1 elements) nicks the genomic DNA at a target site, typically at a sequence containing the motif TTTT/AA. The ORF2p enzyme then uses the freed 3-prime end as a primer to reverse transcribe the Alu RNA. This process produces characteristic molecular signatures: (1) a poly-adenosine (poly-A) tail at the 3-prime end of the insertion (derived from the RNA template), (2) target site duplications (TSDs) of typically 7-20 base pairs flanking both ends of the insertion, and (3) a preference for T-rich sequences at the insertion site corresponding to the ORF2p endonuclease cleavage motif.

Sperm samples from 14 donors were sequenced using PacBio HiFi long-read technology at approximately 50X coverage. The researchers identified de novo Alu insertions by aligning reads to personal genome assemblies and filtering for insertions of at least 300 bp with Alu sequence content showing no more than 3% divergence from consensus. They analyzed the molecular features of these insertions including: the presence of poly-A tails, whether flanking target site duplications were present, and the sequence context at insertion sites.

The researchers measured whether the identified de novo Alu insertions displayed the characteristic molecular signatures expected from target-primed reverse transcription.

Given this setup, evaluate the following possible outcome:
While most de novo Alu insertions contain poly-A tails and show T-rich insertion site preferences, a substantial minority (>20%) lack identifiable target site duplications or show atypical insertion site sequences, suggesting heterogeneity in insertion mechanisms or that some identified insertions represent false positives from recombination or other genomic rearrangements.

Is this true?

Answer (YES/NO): NO